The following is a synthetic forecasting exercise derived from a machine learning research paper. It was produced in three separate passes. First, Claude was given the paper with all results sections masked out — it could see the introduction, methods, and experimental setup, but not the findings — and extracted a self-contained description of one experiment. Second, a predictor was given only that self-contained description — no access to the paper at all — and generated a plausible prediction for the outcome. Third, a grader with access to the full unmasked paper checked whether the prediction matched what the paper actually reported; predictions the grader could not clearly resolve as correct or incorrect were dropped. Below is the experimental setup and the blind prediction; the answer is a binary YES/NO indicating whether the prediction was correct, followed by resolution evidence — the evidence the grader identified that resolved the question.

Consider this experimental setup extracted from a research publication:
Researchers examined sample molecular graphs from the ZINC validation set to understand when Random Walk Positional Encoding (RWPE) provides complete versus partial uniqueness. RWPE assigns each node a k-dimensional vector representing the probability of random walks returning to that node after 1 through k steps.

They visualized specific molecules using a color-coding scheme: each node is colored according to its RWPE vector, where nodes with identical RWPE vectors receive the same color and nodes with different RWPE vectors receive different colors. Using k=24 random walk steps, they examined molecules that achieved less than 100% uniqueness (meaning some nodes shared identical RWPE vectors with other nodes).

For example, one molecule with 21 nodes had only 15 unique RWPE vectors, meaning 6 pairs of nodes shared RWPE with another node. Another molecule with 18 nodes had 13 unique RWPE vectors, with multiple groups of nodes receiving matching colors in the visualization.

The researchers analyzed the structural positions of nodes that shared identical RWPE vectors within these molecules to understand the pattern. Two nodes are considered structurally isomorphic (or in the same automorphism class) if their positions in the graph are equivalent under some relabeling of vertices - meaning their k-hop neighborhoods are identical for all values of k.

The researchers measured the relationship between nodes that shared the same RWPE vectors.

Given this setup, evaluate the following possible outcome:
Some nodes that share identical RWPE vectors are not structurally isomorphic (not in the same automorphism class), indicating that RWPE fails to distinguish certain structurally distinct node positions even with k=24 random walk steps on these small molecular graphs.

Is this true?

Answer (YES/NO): NO